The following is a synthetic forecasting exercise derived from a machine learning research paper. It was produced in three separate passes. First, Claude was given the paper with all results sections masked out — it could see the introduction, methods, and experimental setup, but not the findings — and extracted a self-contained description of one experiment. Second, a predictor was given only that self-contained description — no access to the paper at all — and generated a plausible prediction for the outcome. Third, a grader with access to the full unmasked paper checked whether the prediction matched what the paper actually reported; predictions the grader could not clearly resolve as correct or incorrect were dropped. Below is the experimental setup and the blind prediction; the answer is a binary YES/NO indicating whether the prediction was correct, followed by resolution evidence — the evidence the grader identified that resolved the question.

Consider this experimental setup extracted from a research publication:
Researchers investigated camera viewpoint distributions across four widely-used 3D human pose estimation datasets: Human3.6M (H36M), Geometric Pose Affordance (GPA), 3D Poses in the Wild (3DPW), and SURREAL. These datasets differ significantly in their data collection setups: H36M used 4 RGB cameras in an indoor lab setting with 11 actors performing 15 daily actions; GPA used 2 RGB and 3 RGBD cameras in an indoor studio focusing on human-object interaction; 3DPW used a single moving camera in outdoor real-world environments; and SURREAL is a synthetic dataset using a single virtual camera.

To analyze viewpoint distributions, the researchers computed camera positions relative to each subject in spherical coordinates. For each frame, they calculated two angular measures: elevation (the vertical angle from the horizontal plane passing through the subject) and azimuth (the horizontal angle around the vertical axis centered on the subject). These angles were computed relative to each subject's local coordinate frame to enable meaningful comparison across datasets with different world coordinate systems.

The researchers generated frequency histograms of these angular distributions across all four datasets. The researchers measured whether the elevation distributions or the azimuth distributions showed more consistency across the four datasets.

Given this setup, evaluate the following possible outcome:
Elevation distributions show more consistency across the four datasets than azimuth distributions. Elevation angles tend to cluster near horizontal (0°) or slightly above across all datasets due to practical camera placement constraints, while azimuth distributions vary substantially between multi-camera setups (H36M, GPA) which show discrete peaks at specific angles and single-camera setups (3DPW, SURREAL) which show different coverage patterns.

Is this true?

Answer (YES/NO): YES